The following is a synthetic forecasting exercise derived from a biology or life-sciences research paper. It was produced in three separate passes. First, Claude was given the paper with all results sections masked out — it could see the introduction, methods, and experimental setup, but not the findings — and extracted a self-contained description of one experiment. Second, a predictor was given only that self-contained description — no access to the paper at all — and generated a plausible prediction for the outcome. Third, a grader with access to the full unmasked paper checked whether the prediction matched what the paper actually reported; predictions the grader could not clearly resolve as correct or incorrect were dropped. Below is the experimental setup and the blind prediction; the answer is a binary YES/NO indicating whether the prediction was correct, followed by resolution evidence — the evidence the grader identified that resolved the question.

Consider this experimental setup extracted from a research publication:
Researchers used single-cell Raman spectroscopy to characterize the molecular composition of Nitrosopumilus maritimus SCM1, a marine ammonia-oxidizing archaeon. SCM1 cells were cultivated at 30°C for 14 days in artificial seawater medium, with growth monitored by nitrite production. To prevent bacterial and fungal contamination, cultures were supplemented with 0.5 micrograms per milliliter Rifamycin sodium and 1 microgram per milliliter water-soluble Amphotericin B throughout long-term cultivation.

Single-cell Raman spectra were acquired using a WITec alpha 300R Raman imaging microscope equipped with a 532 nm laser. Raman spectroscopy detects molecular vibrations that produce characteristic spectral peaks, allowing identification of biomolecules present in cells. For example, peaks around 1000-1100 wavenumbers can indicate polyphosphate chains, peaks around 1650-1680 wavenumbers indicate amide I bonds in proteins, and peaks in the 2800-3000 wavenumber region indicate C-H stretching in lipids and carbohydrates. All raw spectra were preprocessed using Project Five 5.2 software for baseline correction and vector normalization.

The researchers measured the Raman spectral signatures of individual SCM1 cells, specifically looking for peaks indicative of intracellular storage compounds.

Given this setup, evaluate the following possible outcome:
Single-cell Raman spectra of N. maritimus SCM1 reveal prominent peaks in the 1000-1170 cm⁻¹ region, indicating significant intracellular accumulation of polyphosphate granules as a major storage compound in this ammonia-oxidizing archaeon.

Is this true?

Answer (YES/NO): NO